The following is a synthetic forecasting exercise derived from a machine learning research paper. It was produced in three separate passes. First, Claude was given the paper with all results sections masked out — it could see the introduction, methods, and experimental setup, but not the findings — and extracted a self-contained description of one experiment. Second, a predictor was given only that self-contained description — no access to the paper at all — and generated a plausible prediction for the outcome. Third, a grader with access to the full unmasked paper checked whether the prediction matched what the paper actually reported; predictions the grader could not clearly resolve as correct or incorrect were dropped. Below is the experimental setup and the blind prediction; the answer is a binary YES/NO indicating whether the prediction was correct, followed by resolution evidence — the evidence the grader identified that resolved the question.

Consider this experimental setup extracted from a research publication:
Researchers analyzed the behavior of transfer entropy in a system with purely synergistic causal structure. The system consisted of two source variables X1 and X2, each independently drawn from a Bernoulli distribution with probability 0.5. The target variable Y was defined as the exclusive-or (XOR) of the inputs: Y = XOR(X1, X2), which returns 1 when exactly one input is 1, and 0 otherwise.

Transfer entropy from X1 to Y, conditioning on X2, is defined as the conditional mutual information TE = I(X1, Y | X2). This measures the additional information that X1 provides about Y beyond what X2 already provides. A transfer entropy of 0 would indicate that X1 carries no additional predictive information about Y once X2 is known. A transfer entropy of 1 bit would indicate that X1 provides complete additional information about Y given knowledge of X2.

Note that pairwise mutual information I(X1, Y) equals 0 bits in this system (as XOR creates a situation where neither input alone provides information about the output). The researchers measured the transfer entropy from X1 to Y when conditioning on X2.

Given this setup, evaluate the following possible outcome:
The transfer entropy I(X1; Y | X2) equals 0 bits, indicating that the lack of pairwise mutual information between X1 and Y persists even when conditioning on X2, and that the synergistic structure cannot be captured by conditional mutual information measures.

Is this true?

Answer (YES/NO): NO